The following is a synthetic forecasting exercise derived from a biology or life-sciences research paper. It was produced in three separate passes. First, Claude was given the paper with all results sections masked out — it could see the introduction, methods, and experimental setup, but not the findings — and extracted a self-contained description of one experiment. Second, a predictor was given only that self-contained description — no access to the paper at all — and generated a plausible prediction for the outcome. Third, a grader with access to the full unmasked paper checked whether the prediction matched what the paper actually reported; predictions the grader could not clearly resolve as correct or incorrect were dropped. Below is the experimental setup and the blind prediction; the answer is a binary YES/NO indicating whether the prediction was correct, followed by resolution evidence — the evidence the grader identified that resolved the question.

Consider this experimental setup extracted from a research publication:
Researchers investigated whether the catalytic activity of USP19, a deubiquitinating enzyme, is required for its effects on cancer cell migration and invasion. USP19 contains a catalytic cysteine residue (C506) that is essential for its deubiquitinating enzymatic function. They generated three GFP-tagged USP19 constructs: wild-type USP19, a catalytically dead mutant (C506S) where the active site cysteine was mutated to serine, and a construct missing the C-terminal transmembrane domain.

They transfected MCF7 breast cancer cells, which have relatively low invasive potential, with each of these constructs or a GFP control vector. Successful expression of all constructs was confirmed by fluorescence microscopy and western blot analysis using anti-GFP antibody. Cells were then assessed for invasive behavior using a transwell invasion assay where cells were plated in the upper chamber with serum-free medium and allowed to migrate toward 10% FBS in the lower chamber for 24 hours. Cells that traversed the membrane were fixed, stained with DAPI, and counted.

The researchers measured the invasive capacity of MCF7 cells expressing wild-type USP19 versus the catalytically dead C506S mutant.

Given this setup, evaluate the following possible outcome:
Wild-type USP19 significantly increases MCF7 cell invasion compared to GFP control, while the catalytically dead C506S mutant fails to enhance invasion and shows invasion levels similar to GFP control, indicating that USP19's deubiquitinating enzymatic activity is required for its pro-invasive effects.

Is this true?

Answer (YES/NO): YES